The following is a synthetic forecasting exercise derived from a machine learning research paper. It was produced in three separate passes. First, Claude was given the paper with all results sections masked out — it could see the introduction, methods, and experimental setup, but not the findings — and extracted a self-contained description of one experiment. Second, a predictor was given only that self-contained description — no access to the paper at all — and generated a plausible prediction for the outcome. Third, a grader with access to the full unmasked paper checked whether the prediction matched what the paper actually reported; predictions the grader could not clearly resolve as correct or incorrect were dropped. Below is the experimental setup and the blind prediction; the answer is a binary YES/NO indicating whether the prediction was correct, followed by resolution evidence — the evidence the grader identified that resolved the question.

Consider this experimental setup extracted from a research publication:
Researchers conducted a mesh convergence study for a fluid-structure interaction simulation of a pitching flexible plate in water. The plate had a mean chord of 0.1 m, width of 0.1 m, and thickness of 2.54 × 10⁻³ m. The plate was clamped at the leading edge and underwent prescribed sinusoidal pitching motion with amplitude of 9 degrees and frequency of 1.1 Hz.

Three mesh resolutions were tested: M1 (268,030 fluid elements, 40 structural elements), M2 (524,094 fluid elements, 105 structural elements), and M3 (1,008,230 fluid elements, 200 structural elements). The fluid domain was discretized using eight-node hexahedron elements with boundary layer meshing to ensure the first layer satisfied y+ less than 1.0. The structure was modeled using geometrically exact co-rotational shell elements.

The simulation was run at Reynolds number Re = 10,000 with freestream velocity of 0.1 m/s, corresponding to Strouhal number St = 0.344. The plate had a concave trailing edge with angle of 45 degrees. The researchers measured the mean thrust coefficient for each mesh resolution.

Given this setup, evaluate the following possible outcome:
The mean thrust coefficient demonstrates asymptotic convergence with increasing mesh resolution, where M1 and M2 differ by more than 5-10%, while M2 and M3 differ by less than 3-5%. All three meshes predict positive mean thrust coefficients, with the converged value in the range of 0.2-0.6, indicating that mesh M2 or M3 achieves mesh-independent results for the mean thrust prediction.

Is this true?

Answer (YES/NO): NO